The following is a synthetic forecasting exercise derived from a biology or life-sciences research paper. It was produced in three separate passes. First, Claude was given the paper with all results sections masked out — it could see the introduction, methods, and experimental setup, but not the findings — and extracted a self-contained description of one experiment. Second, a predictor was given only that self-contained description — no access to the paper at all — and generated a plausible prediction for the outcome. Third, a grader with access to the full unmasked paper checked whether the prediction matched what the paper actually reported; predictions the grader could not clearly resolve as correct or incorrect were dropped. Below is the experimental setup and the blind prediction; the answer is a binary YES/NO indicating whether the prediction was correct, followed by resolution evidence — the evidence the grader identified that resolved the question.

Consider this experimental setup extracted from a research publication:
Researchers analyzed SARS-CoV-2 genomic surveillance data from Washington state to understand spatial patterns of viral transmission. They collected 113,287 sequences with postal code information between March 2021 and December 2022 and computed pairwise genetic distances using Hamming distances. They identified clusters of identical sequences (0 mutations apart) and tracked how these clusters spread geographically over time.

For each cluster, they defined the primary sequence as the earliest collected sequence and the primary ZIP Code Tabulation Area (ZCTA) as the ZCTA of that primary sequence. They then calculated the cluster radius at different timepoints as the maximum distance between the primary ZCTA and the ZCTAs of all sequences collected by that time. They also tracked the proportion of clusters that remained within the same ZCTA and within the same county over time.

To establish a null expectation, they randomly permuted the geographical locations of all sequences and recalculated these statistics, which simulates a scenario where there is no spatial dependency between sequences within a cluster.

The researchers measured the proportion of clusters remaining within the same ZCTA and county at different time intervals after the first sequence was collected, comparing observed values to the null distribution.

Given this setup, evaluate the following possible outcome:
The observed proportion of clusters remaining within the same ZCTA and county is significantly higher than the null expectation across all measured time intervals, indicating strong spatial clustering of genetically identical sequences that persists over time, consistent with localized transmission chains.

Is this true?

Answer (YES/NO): YES